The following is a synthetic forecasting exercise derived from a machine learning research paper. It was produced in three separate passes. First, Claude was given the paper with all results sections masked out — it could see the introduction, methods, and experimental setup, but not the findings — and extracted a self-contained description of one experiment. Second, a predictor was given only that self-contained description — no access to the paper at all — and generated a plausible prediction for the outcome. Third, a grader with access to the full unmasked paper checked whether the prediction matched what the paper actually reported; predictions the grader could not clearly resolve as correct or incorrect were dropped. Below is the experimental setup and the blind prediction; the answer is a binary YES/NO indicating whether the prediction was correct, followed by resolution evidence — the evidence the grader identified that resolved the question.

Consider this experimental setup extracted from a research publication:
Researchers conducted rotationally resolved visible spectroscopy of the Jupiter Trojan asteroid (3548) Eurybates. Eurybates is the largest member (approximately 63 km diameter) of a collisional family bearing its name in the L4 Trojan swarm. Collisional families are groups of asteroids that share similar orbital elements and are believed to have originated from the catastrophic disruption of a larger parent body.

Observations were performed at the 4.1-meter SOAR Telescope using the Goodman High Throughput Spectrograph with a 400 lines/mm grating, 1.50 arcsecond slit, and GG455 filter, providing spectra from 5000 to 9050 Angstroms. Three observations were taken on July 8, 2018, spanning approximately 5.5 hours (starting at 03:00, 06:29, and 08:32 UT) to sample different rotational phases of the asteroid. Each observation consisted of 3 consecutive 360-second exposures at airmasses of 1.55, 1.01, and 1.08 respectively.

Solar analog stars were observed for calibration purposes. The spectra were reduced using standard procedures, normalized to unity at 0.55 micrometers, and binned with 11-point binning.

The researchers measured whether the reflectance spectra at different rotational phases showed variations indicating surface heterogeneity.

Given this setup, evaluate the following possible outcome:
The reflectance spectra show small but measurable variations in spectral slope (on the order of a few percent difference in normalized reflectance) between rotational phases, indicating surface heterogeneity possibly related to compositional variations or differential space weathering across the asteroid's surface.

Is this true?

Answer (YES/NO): YES